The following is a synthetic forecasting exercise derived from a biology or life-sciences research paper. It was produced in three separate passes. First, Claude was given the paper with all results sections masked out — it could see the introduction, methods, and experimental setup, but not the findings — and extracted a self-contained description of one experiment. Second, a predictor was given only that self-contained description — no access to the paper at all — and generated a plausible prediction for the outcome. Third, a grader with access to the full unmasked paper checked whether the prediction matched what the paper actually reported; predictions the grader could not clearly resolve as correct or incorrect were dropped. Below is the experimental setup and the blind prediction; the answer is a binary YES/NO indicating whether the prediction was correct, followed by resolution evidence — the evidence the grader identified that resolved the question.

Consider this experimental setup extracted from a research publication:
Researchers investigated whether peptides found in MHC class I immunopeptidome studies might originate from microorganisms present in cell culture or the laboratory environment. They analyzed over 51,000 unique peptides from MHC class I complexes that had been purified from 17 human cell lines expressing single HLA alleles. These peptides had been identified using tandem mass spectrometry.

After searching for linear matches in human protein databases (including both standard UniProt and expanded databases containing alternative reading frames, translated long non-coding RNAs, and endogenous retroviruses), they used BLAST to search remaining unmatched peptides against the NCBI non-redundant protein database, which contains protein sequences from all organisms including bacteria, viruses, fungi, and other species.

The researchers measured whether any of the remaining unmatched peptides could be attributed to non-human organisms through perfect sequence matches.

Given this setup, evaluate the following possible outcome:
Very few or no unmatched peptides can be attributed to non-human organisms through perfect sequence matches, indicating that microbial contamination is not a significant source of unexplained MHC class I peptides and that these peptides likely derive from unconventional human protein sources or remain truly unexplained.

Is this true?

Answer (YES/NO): YES